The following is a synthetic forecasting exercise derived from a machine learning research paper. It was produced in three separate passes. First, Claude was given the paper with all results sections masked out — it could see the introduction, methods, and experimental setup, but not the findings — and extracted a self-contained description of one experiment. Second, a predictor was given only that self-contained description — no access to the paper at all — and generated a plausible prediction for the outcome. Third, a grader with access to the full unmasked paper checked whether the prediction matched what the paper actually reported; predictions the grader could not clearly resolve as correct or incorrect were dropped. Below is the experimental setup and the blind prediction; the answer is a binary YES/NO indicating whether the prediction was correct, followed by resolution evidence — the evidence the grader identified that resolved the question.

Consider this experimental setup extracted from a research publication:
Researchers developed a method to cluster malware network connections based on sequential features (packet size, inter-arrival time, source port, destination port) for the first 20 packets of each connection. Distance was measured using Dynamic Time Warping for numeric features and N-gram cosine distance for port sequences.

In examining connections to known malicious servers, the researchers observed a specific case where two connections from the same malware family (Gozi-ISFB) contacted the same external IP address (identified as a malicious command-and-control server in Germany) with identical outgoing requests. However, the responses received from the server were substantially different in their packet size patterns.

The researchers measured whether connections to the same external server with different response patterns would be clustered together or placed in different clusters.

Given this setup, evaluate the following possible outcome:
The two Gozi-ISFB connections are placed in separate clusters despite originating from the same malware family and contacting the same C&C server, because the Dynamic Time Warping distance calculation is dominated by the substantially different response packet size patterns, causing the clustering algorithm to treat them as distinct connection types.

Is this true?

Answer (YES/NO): YES